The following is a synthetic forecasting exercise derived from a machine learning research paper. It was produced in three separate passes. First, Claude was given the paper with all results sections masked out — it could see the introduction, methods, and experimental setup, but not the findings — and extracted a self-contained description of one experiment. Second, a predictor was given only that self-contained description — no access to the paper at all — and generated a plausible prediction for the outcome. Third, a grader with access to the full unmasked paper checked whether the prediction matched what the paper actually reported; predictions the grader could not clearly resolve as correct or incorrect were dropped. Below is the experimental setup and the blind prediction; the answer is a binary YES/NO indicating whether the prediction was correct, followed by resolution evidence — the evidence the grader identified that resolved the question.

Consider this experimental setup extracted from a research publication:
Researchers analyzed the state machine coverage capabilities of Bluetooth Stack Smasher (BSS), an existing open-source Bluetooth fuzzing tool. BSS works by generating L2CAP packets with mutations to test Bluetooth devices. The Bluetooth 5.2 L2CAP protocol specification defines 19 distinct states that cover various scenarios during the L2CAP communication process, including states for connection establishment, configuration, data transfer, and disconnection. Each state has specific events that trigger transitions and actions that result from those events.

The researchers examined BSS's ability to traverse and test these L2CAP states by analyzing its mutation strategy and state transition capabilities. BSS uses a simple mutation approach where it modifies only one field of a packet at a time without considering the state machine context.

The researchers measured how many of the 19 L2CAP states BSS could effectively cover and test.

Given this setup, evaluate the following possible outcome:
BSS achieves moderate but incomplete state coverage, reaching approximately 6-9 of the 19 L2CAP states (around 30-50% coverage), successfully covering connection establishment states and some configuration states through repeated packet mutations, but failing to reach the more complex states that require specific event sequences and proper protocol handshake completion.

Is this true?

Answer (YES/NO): NO